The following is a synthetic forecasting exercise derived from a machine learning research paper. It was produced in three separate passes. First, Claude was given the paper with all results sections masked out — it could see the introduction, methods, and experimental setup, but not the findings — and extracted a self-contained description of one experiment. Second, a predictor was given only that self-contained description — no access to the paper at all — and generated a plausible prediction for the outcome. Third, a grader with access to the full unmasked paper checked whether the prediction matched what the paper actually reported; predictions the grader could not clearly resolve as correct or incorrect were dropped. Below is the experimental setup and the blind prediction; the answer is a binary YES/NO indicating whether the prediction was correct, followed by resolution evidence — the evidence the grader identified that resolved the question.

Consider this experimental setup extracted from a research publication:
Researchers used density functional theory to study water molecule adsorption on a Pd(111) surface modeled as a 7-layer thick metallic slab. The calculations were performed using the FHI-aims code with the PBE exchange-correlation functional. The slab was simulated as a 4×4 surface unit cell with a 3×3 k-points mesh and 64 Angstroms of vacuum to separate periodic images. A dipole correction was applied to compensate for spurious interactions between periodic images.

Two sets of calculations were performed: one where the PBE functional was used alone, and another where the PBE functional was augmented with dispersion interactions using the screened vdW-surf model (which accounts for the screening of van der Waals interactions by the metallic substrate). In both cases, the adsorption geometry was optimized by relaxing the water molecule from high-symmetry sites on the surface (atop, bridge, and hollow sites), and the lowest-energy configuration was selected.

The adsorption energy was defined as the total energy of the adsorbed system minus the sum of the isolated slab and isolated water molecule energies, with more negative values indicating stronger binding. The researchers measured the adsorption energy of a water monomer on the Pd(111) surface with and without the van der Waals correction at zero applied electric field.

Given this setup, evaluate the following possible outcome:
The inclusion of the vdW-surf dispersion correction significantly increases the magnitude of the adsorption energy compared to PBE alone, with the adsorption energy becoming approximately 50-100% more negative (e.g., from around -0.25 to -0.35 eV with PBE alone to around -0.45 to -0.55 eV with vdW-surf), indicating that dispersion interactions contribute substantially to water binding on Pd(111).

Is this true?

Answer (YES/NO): YES